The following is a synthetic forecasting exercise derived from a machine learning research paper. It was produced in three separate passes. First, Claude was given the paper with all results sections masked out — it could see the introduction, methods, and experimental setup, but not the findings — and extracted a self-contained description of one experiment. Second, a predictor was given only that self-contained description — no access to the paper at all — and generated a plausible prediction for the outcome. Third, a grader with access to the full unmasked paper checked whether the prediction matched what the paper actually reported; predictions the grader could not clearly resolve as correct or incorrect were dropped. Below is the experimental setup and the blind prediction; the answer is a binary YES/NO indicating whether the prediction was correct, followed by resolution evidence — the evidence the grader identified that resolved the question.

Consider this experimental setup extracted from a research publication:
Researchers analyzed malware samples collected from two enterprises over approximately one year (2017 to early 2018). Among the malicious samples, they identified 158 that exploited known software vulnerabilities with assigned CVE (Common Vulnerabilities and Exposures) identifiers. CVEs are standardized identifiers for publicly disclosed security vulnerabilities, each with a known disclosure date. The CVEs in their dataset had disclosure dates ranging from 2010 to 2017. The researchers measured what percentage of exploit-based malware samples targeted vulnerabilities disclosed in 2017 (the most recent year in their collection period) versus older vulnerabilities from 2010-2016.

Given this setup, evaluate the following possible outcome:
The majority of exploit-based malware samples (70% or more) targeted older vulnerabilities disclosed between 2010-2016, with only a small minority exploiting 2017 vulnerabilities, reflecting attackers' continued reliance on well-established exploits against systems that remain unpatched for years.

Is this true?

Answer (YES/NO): NO